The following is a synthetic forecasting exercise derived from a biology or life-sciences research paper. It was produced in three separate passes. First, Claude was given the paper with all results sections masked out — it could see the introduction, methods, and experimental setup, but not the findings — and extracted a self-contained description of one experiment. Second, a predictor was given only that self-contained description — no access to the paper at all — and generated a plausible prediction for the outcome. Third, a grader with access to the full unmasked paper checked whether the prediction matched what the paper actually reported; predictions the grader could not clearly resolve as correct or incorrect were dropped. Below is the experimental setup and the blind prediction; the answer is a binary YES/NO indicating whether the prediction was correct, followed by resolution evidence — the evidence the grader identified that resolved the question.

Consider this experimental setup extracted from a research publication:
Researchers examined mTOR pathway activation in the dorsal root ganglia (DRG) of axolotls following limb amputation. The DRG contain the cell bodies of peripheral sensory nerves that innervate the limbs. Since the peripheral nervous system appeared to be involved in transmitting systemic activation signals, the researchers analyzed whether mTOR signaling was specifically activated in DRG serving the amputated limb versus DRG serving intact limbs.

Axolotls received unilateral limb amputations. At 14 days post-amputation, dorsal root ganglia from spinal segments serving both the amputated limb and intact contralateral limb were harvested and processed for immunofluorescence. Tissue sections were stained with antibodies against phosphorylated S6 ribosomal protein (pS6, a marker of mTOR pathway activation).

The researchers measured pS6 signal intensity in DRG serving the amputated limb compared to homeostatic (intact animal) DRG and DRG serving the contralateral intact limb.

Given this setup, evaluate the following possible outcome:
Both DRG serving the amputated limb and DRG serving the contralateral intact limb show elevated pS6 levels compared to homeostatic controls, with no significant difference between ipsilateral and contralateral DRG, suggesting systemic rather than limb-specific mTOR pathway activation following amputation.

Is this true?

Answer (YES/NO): NO